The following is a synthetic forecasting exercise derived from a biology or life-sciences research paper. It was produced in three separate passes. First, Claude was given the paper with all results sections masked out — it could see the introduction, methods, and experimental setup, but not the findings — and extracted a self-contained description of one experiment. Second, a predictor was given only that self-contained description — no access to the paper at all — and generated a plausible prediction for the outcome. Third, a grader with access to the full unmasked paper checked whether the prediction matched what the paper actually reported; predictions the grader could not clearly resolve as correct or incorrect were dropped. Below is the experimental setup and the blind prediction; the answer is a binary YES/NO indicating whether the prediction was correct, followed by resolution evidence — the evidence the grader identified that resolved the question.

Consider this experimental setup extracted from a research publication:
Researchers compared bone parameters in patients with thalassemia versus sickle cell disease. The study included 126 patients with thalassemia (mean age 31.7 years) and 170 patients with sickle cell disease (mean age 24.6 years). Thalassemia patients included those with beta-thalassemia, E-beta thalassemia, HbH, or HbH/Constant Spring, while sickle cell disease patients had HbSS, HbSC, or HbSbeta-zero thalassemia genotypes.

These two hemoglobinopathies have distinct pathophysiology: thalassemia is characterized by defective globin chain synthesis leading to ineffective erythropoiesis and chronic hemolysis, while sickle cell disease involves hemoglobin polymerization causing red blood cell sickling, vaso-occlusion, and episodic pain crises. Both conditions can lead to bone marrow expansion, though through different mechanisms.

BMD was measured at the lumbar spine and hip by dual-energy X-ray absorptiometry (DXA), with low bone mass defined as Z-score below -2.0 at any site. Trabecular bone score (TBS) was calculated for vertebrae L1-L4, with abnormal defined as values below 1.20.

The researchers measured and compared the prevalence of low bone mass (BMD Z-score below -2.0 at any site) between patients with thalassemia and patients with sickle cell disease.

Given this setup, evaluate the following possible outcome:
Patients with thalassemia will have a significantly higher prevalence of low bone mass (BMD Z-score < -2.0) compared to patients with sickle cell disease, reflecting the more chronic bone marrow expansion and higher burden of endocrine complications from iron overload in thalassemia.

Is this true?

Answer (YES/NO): YES